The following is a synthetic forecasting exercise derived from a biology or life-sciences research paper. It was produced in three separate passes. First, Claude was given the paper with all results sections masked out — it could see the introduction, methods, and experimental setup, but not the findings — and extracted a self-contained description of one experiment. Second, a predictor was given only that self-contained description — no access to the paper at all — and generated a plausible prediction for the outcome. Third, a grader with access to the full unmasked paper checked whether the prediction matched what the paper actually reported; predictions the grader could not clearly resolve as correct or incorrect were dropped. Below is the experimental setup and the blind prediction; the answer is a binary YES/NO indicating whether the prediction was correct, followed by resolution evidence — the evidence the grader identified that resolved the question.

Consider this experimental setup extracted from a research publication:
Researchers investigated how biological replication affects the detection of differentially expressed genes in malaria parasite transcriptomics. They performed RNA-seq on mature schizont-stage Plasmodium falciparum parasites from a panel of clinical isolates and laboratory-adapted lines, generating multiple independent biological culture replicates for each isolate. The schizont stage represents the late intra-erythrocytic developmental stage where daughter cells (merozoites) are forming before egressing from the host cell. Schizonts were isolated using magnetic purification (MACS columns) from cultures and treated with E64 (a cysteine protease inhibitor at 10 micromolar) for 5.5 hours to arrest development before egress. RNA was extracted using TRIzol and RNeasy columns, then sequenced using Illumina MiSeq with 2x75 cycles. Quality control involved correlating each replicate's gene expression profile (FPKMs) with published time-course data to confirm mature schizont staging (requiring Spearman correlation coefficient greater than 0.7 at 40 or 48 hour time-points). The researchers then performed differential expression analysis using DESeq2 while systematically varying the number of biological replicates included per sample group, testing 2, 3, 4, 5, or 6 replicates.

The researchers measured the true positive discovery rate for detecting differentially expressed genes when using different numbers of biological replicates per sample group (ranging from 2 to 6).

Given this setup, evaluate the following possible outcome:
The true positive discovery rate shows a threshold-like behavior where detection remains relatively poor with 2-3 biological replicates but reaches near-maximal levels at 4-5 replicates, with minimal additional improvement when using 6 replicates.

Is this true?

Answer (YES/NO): NO